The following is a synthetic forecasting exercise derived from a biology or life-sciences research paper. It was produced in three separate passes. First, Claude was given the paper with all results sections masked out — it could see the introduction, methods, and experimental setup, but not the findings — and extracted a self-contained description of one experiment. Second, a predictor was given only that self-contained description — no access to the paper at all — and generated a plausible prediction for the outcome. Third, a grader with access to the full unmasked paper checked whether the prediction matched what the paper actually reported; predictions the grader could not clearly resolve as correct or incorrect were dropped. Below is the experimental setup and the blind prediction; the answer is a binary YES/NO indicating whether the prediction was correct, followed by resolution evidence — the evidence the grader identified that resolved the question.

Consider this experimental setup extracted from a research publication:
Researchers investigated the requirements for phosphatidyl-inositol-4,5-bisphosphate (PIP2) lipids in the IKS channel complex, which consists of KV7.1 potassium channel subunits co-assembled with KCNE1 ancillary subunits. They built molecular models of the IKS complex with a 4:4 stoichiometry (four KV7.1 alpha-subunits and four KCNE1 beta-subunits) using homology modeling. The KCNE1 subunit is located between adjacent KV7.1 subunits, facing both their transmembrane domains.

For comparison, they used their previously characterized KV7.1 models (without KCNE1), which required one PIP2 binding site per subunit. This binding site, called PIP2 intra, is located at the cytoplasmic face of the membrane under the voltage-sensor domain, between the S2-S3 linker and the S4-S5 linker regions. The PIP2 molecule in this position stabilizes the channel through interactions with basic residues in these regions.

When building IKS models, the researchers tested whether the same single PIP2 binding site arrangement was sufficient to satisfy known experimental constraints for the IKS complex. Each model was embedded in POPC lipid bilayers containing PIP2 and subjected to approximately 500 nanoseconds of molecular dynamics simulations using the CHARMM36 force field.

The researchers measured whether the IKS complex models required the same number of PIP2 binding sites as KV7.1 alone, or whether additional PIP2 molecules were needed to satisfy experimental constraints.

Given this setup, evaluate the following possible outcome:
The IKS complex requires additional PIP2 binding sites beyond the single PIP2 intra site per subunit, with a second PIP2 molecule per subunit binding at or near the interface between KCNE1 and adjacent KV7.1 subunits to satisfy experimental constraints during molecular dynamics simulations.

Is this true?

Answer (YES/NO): YES